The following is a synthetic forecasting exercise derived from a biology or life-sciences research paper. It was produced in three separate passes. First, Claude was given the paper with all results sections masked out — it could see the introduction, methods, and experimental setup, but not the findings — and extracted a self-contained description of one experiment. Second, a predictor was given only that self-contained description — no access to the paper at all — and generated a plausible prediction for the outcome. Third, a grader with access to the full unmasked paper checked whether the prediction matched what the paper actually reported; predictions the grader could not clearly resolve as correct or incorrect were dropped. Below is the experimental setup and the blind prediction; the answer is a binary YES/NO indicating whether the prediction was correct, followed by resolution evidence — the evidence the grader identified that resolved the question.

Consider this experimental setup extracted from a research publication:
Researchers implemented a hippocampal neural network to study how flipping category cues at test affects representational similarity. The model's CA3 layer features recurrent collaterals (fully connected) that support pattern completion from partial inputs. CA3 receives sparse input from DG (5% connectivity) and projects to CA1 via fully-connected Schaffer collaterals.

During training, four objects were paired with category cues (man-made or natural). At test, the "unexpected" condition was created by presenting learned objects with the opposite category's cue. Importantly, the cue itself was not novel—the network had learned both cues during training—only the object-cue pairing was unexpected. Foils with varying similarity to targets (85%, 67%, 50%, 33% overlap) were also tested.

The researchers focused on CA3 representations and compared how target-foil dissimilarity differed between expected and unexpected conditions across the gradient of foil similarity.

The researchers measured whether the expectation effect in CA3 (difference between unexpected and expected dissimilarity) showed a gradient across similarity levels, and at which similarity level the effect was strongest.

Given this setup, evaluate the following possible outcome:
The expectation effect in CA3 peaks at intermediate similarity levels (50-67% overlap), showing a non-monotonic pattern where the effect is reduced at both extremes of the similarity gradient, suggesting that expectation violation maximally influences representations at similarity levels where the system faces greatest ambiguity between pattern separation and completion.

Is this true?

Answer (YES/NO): YES